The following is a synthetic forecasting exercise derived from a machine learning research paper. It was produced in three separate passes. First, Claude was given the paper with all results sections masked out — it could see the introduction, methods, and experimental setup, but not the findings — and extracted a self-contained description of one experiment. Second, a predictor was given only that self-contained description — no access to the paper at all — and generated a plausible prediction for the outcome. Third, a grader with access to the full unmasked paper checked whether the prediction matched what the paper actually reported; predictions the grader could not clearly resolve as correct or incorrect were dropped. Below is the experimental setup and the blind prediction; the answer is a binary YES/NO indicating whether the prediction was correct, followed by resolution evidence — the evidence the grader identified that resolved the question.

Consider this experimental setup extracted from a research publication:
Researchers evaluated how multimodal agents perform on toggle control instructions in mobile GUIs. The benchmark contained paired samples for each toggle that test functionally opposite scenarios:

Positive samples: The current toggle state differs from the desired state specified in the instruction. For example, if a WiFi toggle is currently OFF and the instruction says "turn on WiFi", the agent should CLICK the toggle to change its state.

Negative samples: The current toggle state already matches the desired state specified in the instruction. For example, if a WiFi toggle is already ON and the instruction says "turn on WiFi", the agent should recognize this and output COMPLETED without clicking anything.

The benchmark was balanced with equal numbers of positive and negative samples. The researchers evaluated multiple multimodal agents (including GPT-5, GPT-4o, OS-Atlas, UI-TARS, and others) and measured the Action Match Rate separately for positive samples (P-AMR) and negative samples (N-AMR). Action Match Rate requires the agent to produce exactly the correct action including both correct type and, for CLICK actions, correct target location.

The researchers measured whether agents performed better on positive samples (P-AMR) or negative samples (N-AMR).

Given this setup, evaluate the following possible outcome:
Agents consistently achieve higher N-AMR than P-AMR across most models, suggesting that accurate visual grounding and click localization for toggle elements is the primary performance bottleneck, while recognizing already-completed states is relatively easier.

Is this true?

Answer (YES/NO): NO